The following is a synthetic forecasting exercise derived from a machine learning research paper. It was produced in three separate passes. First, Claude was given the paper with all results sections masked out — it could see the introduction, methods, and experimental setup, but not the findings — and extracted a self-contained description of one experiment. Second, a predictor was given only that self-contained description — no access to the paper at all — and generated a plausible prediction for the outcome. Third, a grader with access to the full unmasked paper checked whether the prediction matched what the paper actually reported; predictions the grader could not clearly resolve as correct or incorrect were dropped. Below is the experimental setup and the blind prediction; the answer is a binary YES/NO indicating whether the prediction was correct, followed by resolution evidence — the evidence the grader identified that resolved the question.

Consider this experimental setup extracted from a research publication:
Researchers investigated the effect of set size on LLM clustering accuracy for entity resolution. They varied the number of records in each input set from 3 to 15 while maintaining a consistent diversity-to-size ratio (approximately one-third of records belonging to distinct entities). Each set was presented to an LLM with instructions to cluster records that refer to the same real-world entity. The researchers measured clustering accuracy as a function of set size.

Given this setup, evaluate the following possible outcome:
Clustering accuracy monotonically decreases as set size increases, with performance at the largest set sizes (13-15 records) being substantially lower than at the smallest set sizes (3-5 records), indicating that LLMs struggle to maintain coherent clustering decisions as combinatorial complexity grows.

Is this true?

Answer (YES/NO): NO